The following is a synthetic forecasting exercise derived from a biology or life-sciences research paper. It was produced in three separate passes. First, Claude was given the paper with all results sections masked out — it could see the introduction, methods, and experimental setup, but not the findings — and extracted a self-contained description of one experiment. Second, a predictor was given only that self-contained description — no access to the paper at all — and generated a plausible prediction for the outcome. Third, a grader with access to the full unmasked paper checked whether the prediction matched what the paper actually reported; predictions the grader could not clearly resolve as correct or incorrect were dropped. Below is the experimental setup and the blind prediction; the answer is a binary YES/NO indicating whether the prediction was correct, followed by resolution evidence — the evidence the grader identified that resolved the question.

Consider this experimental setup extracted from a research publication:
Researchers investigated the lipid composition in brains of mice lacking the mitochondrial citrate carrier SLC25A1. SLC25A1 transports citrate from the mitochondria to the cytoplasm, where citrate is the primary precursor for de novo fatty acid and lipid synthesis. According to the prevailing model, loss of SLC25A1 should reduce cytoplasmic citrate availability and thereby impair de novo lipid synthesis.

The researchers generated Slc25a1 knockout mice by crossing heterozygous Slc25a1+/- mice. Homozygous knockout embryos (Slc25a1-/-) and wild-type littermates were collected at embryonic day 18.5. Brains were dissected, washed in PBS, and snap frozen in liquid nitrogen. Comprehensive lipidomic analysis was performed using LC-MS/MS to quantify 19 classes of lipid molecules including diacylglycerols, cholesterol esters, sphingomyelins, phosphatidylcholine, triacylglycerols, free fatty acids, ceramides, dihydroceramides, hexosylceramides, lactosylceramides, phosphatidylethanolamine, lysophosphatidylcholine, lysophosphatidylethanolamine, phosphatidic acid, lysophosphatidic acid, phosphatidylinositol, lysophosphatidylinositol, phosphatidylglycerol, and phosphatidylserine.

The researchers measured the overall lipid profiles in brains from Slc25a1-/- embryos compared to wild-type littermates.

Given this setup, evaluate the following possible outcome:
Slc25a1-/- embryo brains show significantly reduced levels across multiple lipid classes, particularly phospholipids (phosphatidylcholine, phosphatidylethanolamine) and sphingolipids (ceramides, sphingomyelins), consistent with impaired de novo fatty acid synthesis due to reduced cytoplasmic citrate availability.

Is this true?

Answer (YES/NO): NO